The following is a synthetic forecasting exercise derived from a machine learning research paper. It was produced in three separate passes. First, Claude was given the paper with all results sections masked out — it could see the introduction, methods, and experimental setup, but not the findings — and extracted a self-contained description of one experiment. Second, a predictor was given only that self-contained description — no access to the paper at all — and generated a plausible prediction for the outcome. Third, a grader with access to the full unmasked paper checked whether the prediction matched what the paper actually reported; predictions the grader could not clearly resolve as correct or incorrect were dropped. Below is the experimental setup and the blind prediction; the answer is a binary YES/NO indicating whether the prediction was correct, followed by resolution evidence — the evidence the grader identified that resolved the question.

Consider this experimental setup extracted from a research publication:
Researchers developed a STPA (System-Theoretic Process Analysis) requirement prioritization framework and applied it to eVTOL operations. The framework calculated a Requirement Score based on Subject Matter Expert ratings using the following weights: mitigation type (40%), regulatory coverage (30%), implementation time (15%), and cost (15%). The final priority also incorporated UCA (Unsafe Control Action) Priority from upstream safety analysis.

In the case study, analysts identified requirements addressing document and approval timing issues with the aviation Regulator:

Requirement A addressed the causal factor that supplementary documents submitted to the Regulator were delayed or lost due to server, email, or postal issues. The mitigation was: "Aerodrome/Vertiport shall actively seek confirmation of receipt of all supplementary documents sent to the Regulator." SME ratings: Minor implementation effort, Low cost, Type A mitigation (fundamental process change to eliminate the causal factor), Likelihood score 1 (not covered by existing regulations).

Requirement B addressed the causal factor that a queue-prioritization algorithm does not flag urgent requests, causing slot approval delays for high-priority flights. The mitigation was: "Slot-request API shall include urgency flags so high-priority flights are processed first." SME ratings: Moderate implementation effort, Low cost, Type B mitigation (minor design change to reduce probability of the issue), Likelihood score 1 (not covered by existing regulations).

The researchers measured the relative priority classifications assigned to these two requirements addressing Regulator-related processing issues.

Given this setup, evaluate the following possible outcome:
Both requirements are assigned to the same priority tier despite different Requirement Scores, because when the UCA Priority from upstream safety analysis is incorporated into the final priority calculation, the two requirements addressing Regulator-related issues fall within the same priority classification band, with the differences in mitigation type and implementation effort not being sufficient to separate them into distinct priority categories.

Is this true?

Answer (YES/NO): NO